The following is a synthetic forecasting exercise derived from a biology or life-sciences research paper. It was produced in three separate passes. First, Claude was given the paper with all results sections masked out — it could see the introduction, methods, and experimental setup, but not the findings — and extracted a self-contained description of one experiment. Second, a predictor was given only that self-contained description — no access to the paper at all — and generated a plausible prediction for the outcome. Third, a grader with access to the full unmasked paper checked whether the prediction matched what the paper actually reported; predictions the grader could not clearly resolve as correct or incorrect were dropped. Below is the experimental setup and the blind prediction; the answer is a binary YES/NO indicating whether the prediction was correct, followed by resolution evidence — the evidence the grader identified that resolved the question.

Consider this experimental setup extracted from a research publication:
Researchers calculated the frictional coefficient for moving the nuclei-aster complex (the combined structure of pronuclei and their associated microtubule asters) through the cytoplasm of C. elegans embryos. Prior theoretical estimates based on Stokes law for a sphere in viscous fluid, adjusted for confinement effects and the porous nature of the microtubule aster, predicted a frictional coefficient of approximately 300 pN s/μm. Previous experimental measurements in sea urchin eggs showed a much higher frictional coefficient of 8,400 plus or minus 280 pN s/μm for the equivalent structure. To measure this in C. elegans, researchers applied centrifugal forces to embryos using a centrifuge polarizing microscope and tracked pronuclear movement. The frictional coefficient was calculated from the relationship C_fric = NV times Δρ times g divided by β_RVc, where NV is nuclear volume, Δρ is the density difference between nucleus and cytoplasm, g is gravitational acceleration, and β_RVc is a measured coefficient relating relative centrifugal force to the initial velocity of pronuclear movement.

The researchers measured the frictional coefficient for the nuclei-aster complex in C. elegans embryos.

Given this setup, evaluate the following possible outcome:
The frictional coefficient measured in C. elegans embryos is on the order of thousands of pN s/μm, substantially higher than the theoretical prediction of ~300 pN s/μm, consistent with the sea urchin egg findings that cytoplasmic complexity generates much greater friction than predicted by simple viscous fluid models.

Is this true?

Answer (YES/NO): YES